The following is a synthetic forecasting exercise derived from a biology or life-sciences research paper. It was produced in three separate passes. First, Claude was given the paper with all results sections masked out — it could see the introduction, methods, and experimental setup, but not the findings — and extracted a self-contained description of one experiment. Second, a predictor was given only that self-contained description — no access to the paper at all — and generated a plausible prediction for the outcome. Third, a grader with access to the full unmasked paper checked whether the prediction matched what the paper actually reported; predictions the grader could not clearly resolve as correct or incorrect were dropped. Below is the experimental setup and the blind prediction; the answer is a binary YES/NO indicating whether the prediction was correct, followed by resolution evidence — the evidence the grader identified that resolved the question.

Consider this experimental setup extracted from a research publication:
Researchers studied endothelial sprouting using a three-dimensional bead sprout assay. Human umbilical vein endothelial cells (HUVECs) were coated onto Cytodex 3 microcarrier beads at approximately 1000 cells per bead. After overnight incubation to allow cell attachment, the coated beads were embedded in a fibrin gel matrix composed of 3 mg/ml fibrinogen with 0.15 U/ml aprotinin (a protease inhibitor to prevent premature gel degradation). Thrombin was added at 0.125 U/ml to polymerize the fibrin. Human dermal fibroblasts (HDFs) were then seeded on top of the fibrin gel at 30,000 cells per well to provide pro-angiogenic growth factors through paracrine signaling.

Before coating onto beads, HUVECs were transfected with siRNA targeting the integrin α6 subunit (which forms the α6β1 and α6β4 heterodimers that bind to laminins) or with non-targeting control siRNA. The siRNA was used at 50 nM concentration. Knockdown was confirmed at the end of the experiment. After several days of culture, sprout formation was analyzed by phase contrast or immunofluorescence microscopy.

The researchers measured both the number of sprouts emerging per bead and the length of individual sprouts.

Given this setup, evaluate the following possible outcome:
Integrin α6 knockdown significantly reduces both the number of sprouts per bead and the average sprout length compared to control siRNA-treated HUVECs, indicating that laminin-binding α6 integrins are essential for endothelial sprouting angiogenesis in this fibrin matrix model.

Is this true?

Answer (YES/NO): YES